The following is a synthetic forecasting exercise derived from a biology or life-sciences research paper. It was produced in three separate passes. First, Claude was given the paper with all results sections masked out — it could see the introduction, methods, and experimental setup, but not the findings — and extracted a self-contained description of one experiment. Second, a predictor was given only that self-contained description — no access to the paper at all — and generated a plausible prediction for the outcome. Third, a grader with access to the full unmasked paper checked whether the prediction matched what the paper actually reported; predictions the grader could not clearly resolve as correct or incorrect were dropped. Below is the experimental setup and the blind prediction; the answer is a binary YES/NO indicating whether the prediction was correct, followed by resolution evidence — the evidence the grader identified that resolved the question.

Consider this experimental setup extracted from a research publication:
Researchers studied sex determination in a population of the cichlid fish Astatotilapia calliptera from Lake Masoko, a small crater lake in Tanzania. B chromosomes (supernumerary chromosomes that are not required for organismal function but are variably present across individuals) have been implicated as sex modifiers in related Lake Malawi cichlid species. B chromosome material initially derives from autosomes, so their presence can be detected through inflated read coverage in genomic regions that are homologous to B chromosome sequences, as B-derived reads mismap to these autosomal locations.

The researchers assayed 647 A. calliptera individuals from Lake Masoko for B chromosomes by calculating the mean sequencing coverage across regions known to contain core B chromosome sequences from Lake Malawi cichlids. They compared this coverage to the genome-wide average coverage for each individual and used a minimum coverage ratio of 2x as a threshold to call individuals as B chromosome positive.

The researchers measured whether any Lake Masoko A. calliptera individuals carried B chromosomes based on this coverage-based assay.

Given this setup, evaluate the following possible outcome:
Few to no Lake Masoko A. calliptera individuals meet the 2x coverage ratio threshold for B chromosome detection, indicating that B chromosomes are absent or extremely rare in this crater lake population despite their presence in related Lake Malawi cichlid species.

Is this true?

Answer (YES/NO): YES